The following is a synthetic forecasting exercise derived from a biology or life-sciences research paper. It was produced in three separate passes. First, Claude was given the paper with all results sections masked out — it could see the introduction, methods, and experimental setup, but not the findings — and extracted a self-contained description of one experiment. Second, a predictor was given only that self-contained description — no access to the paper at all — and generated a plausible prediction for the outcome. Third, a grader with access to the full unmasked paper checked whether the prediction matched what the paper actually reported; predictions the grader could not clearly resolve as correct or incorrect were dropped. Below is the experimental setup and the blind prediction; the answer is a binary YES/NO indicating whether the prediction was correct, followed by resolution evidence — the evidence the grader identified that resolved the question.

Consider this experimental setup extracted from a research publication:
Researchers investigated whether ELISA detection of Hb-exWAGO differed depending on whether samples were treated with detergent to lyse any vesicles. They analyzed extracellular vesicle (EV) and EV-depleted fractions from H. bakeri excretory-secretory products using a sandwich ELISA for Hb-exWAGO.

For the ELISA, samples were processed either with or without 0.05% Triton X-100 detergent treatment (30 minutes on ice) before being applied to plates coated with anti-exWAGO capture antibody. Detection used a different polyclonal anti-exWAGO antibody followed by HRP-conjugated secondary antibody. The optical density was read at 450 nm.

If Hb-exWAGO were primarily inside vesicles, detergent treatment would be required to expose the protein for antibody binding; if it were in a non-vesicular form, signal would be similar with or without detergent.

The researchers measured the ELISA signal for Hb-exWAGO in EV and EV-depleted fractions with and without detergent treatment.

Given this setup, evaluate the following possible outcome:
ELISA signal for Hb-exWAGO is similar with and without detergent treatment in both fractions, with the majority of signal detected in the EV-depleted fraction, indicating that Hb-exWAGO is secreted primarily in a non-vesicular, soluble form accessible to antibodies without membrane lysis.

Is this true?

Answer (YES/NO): NO